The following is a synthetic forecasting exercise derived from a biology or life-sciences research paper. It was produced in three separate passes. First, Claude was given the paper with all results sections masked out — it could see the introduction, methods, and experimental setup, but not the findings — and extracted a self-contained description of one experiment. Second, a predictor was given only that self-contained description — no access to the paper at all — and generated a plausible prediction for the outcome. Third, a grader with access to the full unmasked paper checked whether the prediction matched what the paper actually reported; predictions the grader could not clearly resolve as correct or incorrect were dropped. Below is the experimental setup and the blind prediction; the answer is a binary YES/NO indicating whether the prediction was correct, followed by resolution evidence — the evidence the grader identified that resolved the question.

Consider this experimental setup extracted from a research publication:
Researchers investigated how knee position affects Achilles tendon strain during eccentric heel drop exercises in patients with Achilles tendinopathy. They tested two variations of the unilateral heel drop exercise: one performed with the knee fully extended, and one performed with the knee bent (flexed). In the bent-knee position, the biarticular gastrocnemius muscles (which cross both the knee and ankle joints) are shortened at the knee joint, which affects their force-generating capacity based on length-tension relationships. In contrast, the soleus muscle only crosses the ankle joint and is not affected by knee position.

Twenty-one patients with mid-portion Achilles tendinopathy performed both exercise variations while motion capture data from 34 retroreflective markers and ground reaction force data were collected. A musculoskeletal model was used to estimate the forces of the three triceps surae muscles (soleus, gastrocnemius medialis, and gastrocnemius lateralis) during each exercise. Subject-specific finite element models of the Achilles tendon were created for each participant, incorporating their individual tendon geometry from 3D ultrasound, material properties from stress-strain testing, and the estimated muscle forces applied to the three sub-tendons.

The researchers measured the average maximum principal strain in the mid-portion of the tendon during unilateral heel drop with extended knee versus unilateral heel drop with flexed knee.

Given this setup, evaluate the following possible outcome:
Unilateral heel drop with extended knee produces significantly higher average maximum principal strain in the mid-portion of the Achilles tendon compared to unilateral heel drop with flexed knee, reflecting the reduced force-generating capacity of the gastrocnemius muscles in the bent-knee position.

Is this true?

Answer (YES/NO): NO